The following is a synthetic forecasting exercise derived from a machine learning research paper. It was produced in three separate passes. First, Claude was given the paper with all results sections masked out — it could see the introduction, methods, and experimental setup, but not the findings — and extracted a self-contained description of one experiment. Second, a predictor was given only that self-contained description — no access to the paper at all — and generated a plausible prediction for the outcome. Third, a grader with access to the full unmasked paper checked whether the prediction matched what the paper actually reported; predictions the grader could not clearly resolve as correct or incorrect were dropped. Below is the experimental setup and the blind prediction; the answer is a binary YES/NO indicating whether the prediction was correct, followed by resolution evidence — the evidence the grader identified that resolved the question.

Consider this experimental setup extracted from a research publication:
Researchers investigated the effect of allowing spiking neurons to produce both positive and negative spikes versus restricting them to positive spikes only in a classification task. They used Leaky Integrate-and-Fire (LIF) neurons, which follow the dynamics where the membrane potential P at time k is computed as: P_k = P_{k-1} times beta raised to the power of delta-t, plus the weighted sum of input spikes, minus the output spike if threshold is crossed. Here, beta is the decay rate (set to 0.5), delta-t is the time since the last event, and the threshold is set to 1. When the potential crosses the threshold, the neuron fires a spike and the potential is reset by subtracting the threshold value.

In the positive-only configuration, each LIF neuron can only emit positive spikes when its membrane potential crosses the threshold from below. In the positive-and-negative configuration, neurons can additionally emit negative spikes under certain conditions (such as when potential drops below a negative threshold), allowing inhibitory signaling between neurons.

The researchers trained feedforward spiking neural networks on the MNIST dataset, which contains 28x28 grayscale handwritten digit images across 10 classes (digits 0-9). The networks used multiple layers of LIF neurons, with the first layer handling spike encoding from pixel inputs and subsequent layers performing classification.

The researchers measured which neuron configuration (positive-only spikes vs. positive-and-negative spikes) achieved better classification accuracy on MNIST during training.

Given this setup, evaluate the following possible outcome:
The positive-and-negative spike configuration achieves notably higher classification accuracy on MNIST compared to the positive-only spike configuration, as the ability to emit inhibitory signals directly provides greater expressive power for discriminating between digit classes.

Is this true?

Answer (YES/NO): NO